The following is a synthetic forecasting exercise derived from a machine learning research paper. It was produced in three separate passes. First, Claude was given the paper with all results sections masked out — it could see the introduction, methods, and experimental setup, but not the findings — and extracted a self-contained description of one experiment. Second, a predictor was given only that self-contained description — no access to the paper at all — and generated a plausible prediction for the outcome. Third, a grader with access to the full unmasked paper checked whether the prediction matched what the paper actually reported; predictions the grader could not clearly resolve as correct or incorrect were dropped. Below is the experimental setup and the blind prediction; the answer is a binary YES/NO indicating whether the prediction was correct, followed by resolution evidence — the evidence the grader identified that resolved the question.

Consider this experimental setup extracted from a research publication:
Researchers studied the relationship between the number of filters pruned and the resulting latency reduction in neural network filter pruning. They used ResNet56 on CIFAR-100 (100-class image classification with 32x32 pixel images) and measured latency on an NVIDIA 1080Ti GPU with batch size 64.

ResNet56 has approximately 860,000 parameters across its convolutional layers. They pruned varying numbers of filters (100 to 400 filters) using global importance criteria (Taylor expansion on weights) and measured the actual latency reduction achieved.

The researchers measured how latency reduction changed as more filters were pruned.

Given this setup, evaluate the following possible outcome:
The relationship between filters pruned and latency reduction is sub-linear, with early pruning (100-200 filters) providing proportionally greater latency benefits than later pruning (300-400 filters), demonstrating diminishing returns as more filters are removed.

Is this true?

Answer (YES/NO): NO